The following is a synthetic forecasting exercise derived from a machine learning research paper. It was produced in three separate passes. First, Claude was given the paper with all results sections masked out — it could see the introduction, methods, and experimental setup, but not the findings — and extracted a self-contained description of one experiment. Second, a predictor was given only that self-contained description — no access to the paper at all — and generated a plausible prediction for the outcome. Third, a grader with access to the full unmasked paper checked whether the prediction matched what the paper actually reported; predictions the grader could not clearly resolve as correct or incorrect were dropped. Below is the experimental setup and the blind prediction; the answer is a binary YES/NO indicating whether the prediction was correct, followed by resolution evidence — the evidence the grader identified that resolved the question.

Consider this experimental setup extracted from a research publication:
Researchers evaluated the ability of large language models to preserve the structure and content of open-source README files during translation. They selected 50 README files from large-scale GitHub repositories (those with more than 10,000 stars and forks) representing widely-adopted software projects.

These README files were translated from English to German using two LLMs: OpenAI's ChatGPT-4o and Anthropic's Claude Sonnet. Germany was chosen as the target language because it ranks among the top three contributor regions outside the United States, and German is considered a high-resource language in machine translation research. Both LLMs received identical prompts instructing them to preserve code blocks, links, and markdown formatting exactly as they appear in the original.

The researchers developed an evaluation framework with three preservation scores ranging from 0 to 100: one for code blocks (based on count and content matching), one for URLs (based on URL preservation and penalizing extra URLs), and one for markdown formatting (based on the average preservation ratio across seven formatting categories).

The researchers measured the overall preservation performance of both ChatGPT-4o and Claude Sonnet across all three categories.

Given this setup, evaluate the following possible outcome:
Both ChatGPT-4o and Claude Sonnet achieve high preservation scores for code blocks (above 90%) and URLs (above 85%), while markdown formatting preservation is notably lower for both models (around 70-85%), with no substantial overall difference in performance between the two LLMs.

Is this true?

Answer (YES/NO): NO